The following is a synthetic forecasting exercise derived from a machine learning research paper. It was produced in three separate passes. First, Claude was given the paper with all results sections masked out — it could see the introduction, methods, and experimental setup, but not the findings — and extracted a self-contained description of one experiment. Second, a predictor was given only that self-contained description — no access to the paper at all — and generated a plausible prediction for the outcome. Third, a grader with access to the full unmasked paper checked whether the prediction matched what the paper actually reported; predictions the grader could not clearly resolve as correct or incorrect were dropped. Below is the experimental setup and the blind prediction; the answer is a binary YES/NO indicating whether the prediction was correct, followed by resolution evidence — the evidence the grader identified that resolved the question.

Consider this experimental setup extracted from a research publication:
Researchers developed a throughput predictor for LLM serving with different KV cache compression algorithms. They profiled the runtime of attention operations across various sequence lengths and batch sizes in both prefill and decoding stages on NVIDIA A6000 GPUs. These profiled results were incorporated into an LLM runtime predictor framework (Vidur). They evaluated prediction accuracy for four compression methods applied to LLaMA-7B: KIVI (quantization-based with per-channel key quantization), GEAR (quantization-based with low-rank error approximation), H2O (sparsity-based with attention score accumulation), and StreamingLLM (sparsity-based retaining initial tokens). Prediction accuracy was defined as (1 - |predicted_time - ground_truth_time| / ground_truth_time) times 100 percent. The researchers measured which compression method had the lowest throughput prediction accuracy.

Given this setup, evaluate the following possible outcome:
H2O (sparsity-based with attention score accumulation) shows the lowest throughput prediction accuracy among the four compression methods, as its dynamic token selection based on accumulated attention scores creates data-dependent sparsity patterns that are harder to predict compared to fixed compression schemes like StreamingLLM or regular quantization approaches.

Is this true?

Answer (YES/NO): YES